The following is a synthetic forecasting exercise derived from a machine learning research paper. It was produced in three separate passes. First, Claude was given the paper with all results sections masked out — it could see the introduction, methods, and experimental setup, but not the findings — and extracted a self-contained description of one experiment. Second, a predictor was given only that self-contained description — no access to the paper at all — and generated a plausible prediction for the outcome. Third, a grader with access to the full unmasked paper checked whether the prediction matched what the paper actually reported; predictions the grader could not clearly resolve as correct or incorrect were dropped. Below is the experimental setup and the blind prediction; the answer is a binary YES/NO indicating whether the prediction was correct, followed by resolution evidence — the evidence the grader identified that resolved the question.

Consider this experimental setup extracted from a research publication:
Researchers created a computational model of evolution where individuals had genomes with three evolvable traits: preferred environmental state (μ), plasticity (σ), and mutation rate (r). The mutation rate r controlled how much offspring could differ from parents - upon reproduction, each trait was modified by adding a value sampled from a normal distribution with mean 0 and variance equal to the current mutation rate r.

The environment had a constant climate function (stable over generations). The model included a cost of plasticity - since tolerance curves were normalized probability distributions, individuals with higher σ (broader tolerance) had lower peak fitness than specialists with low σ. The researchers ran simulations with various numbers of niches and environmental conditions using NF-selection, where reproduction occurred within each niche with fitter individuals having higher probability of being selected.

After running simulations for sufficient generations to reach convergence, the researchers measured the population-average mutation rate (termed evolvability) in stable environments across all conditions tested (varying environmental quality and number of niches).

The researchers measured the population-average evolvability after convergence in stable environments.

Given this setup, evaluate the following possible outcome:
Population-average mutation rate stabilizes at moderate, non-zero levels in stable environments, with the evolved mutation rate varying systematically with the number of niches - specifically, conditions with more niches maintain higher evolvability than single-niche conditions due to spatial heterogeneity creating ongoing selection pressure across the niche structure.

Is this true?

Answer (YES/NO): NO